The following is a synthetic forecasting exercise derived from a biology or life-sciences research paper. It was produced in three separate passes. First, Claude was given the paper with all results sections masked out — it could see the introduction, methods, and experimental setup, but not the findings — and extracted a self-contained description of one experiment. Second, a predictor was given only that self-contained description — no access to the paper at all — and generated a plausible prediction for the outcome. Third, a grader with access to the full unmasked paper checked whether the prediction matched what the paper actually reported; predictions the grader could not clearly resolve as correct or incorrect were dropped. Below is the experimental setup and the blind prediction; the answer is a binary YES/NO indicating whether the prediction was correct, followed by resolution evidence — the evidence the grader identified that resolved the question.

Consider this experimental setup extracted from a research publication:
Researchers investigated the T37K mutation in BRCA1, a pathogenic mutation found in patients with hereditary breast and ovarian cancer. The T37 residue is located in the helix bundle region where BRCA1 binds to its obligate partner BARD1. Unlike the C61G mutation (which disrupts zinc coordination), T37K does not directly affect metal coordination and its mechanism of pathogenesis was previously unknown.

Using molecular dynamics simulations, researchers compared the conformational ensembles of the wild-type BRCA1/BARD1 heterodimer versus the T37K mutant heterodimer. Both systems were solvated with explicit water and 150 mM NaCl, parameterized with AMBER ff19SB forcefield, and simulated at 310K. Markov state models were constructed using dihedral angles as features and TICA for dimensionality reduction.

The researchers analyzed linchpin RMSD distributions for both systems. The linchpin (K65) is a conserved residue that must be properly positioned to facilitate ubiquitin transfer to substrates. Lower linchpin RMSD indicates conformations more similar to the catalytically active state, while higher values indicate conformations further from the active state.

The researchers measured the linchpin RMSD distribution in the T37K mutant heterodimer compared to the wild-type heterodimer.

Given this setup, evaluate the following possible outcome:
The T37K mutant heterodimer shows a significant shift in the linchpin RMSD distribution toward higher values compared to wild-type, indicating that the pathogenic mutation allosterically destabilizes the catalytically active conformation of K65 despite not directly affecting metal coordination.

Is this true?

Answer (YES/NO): YES